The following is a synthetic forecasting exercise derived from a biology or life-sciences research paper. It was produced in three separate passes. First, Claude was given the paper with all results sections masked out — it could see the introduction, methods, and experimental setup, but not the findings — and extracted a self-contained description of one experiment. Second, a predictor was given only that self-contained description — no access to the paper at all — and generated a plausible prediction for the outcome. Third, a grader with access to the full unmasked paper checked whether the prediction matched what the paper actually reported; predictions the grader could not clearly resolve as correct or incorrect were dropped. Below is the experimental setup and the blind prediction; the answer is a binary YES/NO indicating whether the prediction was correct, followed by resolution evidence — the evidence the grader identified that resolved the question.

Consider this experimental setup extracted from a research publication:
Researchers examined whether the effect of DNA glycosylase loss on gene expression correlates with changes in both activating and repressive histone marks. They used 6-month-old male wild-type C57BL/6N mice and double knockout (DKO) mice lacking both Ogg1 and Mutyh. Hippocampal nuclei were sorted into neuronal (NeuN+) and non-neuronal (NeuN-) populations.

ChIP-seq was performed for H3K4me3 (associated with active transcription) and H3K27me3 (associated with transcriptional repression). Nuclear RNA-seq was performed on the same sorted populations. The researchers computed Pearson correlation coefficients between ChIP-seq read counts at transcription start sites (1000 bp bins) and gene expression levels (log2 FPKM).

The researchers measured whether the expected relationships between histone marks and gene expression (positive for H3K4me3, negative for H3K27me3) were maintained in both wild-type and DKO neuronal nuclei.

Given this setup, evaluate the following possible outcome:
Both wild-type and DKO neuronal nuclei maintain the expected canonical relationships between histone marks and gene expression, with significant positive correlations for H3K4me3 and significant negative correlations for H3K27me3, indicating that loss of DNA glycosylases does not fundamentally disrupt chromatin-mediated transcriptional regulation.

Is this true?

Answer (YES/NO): YES